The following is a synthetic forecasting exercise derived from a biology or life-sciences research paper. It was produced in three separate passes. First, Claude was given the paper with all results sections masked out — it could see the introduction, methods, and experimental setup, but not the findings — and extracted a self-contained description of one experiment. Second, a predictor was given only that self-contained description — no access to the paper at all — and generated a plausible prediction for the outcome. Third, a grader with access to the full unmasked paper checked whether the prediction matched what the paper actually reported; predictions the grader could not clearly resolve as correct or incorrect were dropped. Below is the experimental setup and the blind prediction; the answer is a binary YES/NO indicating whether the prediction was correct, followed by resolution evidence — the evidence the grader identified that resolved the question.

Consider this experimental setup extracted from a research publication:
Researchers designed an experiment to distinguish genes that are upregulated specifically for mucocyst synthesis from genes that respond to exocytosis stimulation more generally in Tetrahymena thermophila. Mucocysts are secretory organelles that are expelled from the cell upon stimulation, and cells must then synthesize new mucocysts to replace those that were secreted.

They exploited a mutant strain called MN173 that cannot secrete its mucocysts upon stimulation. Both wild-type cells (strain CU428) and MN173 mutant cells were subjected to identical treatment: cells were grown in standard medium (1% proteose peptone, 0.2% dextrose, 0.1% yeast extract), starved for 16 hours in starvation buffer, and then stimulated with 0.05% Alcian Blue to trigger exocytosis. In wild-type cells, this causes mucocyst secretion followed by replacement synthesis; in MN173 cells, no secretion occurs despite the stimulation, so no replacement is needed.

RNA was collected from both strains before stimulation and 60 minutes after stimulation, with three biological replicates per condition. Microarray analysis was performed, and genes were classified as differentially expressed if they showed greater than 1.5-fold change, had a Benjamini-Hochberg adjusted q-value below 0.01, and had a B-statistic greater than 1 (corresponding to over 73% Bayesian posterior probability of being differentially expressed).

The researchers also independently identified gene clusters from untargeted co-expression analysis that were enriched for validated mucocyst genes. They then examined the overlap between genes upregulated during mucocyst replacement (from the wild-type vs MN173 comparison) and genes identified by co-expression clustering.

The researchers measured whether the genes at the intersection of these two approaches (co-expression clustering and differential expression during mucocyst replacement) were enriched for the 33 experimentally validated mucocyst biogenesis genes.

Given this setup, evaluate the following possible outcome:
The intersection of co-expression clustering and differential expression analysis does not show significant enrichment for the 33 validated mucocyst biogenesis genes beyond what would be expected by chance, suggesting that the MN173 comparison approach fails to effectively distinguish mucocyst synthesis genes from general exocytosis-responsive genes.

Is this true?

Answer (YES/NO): NO